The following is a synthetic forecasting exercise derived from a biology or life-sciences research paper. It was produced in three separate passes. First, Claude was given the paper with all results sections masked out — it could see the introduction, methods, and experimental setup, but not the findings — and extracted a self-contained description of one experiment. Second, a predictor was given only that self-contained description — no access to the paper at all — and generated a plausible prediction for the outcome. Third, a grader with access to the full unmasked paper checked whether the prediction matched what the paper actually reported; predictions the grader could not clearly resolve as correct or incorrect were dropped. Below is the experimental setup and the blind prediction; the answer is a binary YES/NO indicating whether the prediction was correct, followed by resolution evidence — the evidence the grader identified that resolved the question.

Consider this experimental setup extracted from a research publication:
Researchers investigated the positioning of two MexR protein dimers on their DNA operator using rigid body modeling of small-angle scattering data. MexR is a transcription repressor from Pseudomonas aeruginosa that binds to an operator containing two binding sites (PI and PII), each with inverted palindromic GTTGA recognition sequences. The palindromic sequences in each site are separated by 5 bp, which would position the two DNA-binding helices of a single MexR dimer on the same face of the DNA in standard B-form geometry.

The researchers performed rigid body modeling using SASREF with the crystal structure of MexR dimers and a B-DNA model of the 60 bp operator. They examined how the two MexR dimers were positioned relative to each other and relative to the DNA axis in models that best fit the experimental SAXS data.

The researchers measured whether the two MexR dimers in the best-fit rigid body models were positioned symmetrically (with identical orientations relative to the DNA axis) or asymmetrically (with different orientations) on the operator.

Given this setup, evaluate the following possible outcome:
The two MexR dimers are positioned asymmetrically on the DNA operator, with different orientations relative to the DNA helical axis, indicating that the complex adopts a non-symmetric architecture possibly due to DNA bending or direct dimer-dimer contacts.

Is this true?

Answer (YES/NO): YES